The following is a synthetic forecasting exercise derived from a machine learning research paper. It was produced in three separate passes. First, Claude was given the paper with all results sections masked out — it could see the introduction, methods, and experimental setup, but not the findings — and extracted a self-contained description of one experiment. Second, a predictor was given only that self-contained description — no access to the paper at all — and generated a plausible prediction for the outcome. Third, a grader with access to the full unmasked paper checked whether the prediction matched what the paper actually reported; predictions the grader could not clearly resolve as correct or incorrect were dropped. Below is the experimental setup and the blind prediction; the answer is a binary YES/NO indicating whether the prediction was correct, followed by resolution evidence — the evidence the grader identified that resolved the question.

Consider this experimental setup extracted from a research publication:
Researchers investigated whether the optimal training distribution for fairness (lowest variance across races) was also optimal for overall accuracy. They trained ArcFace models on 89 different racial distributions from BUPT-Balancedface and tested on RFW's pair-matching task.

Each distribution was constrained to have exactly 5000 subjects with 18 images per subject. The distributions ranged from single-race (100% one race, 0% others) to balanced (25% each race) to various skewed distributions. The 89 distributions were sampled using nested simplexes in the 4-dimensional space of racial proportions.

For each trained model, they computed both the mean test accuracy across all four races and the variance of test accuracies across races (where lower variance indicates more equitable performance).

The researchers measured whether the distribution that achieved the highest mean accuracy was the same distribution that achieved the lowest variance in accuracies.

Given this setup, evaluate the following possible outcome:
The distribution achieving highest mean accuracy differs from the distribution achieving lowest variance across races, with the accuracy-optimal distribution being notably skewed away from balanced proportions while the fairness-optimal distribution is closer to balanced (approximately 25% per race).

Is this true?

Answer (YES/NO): NO